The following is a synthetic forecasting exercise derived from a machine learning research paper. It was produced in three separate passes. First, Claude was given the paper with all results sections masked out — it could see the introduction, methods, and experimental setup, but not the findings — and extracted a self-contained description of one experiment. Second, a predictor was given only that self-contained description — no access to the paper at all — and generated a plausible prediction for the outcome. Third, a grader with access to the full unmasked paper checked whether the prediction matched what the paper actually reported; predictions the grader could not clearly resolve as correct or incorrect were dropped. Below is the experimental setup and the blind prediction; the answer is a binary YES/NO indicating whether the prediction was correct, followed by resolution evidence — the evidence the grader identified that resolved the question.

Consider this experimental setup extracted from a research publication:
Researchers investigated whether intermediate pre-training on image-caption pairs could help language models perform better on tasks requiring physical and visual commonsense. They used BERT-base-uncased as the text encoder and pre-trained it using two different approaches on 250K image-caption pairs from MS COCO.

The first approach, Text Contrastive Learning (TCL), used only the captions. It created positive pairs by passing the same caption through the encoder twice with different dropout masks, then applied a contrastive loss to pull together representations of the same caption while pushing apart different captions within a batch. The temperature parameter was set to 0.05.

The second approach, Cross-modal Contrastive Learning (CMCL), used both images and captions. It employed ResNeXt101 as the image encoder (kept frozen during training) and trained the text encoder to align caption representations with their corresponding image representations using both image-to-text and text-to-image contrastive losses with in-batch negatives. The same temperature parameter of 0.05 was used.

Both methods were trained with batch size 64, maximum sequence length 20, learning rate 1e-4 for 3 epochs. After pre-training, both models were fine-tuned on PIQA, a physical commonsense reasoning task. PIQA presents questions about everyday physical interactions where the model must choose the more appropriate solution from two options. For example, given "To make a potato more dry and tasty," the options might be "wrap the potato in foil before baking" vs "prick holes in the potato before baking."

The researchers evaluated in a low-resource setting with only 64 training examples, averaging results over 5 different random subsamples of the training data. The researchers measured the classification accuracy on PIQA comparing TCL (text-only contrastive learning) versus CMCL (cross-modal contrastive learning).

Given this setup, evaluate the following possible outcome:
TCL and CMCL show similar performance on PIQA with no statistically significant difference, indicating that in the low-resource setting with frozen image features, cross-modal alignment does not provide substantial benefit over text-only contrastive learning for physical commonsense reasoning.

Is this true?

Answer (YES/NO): NO